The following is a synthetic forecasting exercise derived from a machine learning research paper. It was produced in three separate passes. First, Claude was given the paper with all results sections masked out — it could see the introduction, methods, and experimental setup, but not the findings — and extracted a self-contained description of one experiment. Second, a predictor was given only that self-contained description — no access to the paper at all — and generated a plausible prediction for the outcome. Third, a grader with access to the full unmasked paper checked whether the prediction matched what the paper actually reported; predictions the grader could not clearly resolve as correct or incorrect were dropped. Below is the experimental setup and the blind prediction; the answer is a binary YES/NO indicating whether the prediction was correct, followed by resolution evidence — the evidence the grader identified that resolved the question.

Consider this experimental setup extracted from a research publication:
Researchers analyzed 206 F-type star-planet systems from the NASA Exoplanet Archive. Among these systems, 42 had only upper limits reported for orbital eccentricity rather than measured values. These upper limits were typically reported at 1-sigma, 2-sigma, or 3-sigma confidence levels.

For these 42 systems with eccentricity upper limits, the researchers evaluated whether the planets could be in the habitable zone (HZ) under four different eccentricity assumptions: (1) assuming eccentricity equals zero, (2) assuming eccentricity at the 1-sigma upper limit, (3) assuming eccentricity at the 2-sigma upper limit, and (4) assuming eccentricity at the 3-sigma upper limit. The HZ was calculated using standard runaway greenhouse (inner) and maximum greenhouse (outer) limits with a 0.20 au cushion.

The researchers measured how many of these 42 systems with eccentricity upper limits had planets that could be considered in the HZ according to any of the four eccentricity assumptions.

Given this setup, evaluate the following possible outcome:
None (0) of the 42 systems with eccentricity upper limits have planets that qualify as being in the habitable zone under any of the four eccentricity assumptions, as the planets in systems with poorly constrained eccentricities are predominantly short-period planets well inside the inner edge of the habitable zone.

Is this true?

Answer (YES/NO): NO